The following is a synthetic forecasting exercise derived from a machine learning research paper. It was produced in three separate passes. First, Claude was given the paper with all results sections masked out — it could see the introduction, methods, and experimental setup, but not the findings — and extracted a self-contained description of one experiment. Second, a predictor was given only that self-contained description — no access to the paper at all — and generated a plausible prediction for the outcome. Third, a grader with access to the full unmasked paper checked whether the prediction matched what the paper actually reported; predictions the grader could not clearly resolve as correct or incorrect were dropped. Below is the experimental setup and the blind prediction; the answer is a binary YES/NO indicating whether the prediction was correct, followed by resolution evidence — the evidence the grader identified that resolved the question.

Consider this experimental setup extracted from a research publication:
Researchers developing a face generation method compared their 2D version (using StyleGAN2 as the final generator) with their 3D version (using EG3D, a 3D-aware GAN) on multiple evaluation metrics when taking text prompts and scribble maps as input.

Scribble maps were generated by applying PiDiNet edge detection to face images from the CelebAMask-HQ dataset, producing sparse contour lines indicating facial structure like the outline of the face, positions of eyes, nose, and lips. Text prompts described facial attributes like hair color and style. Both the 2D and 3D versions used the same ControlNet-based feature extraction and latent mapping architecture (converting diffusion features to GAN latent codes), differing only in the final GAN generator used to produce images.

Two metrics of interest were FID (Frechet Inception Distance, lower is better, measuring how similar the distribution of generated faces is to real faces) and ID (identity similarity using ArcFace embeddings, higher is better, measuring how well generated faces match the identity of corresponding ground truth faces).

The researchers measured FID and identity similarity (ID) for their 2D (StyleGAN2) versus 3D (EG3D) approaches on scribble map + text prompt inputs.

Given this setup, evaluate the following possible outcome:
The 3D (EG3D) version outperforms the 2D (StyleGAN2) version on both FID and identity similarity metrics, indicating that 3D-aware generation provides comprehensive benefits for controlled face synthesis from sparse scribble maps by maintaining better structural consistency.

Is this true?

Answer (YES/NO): NO